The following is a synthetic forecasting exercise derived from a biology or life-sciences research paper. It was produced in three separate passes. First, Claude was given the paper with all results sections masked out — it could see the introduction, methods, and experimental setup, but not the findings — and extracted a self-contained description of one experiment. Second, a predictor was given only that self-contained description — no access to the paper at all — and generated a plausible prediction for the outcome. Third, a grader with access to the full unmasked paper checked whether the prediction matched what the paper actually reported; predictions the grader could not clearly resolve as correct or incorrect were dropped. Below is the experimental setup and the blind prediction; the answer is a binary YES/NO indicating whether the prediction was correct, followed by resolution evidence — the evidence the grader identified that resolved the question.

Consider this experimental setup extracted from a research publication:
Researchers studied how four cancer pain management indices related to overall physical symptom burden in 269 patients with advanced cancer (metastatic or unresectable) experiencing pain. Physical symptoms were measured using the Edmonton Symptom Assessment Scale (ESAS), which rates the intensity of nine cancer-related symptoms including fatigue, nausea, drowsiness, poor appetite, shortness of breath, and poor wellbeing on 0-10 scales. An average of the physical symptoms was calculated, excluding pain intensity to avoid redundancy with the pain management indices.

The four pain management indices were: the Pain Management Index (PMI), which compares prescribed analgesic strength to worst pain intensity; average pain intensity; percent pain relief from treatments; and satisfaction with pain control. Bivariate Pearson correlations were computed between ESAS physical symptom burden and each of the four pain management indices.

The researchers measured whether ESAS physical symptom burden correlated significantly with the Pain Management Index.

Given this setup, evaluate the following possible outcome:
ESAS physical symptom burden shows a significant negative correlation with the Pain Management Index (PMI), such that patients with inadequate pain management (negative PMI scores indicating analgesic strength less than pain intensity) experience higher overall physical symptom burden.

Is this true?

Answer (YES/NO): NO